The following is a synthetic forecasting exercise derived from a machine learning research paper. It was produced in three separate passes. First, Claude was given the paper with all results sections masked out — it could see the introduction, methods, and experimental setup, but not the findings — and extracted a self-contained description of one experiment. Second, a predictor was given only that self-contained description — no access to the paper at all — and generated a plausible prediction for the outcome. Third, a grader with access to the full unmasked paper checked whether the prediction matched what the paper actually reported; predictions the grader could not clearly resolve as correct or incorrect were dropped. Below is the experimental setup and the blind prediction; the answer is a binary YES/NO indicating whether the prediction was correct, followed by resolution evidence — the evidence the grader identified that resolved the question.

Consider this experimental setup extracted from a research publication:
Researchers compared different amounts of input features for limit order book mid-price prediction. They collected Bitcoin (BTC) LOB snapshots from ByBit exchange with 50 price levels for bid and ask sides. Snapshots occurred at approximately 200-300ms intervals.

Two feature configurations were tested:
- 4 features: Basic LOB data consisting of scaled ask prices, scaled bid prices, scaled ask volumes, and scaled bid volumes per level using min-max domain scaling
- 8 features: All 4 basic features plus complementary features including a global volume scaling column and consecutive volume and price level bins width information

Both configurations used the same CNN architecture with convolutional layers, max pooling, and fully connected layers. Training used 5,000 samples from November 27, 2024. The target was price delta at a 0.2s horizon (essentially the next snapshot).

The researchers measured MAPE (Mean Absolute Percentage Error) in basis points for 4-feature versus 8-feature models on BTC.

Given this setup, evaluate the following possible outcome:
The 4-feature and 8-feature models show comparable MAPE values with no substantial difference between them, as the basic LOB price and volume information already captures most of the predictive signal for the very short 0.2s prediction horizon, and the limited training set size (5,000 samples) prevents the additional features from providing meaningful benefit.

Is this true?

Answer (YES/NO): NO